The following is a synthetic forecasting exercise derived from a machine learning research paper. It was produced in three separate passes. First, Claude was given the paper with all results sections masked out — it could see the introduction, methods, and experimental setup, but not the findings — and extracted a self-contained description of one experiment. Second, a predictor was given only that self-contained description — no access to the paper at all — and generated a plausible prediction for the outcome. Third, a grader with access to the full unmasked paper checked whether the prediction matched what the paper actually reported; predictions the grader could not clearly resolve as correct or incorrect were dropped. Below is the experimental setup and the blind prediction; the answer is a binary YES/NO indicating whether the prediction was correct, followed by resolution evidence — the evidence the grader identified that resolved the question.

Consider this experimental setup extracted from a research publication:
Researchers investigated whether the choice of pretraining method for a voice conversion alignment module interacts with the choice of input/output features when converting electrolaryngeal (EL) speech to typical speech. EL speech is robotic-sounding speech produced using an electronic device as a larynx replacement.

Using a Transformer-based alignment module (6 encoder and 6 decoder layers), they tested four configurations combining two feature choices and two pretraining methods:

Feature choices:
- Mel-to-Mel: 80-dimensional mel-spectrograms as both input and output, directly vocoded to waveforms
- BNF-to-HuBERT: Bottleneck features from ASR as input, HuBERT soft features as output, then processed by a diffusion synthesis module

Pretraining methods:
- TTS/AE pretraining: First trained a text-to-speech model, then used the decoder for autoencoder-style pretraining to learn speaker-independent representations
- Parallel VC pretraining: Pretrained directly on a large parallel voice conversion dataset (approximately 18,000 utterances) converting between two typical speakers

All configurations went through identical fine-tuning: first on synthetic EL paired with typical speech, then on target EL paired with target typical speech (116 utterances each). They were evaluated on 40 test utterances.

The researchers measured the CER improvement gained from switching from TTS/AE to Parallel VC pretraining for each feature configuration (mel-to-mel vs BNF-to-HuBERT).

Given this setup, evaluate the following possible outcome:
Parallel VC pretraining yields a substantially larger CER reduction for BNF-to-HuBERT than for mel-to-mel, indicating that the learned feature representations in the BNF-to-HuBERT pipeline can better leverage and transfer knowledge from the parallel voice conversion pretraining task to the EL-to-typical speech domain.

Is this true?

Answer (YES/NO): YES